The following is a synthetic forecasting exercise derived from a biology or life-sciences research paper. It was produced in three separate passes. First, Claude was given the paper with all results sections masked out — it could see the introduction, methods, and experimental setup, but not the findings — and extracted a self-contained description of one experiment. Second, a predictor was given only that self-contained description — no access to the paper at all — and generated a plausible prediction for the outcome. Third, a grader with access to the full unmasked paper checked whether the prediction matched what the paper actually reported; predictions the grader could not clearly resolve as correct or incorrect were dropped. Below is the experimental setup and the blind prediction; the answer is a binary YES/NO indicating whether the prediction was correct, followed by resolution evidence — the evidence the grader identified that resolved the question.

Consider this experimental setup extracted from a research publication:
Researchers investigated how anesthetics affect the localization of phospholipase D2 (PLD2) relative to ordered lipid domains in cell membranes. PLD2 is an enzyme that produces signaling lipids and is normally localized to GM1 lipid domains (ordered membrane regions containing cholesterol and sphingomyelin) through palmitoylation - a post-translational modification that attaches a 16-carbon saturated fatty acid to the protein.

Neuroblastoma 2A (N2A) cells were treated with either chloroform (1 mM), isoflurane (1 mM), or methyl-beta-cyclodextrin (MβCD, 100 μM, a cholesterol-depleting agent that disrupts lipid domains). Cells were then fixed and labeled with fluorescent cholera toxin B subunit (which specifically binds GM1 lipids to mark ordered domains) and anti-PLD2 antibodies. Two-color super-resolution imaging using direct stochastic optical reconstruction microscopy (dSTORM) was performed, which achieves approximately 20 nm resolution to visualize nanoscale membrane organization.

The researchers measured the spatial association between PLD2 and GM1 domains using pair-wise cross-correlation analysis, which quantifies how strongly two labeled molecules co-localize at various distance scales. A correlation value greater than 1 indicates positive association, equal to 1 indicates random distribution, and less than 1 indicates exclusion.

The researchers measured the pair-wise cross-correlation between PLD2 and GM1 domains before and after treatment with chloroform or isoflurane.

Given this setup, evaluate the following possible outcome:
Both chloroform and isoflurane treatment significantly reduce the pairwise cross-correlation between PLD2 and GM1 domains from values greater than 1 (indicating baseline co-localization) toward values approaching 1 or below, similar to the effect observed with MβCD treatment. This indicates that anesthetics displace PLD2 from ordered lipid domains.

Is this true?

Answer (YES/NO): YES